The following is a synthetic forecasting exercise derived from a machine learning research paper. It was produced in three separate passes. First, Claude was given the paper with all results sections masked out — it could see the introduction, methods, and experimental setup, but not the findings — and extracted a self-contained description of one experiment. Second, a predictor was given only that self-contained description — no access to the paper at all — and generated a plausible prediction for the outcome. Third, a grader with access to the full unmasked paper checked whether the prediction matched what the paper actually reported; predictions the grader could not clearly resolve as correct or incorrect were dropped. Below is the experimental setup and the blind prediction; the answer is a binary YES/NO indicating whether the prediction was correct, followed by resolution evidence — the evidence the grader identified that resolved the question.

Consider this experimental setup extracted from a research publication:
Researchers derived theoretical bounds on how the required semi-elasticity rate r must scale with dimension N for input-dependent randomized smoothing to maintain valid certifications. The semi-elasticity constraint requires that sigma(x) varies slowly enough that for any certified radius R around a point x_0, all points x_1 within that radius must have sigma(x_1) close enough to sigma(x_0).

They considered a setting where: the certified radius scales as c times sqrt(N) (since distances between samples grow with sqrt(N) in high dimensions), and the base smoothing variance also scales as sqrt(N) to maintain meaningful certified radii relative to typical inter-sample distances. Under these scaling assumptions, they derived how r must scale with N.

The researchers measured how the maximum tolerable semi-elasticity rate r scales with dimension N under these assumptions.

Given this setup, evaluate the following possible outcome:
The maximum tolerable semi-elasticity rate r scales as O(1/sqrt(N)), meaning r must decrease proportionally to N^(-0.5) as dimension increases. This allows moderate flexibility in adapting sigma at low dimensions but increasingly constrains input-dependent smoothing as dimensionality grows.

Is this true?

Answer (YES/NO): NO